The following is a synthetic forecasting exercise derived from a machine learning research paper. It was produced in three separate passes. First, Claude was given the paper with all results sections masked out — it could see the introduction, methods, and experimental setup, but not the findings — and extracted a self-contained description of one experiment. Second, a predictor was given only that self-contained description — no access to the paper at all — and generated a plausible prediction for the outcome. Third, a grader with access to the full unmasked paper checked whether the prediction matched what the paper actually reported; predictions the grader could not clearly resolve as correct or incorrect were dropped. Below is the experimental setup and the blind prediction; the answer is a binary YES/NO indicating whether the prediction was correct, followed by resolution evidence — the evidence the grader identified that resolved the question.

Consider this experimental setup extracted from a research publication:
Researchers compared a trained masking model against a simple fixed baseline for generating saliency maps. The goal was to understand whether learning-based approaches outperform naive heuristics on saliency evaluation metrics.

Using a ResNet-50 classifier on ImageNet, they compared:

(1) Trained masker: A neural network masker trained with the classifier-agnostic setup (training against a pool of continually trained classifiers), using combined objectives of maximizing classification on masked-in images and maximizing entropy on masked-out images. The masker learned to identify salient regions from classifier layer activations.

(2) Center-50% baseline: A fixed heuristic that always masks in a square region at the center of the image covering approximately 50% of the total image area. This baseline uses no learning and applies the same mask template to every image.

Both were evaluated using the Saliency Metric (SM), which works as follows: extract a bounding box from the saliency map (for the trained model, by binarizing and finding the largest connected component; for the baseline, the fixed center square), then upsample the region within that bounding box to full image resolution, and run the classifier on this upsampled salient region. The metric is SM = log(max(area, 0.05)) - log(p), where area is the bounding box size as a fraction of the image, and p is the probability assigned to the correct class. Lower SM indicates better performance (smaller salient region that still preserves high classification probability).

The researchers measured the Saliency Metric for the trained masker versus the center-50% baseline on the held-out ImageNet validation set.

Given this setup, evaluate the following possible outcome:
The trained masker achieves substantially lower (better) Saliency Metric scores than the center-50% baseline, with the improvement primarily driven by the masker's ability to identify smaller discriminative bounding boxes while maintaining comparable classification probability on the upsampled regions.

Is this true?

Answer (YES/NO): NO